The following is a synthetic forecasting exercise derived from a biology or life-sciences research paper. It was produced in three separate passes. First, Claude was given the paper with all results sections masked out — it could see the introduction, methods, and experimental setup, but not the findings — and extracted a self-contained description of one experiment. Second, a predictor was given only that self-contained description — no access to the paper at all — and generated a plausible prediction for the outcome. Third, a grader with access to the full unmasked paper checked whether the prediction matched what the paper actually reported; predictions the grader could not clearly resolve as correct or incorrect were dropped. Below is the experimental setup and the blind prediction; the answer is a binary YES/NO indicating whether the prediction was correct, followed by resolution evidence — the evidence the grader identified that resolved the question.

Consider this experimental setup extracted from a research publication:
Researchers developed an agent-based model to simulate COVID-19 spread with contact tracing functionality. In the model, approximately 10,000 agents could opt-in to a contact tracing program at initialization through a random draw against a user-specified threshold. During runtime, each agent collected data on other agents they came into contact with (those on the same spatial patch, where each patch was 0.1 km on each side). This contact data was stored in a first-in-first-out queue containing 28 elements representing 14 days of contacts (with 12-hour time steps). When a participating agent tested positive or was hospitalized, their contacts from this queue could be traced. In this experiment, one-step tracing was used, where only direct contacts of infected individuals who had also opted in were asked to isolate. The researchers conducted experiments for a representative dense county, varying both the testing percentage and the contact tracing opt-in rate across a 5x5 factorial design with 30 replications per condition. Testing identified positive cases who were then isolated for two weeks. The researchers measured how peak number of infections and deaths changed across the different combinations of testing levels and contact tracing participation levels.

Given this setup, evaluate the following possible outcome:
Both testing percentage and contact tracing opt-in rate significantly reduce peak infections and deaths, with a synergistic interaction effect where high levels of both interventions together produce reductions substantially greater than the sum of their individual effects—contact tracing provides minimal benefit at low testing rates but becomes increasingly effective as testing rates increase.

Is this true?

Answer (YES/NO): NO